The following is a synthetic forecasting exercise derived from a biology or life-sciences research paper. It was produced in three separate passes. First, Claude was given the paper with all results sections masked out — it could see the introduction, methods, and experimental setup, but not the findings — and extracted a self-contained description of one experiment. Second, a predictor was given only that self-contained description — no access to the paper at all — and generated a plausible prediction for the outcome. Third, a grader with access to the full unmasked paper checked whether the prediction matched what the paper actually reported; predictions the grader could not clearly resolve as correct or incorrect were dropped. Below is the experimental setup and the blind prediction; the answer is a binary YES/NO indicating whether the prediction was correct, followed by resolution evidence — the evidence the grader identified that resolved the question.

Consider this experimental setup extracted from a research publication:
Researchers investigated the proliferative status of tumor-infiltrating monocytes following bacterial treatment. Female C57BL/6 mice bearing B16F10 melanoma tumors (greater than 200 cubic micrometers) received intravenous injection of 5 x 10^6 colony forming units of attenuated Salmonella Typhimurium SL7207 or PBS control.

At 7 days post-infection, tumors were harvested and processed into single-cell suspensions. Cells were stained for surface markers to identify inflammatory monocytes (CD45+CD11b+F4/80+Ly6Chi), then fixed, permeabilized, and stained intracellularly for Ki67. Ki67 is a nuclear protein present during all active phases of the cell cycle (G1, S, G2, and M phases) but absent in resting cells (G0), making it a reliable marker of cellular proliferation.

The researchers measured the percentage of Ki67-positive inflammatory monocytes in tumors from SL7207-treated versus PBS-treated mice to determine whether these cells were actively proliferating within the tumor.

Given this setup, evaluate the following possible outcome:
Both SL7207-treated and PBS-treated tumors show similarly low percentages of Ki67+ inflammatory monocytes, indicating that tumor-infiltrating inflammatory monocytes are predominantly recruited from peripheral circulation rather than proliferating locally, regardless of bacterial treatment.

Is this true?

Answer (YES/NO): NO